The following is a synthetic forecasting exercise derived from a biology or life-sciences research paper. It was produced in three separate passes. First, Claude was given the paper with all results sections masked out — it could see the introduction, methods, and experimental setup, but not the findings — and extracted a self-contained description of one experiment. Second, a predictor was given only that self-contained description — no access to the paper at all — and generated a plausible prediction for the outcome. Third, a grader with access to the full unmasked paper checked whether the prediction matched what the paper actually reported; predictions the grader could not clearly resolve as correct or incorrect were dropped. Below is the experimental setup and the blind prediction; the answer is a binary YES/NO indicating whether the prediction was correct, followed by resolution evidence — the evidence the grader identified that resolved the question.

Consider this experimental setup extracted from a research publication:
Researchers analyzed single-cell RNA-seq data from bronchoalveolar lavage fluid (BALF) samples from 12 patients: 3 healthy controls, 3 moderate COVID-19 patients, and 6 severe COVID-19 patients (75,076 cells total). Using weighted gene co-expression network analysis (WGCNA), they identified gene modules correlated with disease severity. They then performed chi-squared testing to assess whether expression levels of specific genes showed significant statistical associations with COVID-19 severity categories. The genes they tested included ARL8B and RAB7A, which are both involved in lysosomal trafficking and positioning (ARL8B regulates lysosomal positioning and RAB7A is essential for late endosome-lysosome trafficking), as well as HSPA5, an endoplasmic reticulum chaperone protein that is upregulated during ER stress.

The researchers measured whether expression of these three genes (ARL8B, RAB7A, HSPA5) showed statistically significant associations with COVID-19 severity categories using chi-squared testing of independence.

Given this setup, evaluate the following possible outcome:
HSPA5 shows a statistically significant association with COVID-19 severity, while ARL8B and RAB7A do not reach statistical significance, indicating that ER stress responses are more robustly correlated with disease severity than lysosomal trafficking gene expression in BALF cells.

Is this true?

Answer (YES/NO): NO